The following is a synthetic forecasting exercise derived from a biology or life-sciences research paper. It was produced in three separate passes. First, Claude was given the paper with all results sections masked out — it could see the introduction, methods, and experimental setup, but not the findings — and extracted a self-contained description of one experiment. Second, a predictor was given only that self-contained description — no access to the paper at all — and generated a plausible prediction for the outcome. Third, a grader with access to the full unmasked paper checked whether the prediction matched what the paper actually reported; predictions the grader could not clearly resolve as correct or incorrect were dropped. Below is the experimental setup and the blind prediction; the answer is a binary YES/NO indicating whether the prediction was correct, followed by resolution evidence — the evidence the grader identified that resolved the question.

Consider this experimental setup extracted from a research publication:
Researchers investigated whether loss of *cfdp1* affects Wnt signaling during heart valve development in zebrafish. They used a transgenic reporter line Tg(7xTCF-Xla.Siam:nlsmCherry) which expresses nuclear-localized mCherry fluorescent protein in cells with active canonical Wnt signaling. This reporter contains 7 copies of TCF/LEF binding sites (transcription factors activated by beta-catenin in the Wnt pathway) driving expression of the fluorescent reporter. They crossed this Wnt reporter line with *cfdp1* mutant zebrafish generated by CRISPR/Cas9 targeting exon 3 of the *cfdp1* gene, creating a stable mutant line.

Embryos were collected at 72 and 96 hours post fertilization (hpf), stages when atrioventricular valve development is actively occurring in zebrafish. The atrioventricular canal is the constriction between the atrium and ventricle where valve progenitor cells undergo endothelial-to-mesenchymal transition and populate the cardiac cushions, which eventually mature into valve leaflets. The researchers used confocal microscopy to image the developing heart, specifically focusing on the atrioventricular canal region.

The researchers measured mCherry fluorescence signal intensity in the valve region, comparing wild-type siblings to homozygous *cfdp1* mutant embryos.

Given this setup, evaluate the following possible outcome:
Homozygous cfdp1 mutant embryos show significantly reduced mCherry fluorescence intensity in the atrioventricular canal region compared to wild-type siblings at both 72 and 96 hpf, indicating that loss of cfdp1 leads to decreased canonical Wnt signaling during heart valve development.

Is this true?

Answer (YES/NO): YES